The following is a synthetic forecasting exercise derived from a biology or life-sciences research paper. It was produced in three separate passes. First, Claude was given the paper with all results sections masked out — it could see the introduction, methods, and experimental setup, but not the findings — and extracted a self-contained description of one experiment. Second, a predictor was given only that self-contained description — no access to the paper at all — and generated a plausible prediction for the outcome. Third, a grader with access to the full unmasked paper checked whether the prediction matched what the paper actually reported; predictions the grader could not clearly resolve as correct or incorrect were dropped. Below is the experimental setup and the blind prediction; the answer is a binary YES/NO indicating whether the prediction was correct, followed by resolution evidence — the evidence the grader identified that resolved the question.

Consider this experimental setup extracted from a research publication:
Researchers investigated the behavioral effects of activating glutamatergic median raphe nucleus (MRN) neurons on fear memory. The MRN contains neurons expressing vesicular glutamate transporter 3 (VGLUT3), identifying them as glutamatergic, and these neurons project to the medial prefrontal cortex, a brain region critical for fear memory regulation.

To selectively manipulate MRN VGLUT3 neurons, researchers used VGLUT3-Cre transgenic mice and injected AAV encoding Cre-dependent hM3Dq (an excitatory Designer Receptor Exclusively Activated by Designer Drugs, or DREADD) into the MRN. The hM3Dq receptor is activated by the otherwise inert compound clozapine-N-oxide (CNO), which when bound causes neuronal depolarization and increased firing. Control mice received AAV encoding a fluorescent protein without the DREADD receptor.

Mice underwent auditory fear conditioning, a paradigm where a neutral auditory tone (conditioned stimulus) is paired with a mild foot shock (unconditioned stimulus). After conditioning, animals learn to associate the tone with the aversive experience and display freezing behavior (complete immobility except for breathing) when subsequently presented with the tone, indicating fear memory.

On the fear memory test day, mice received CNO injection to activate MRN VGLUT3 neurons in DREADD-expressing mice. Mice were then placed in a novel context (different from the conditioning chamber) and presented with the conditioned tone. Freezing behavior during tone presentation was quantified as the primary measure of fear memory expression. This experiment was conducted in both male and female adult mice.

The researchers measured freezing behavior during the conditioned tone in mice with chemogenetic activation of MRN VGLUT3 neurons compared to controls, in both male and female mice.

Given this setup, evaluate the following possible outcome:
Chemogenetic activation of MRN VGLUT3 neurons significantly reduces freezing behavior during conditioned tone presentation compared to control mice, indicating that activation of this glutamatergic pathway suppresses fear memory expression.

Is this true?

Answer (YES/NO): NO